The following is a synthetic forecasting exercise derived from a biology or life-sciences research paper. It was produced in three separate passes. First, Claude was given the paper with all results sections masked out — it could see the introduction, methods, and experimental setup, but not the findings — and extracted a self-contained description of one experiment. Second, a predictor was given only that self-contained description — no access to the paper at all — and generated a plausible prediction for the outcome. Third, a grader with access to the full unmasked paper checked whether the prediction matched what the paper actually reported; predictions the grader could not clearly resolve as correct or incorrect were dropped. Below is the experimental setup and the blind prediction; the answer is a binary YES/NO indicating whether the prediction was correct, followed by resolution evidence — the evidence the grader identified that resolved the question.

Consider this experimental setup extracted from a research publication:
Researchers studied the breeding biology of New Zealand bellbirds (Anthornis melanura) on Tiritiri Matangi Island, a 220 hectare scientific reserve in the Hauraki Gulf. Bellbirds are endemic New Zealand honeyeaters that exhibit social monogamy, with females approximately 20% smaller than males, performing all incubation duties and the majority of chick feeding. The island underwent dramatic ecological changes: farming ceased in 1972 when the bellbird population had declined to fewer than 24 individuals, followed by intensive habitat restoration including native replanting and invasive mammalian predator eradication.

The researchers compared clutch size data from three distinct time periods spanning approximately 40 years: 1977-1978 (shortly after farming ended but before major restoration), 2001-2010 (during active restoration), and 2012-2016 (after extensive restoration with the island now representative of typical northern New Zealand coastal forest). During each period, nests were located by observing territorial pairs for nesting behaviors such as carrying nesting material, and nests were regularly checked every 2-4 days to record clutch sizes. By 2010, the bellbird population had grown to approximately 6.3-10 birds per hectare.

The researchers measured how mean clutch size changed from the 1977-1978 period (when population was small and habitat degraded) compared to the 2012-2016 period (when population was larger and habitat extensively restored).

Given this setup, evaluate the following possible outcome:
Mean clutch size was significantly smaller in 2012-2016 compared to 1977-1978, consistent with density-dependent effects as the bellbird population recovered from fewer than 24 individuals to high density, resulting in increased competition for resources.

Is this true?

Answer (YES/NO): YES